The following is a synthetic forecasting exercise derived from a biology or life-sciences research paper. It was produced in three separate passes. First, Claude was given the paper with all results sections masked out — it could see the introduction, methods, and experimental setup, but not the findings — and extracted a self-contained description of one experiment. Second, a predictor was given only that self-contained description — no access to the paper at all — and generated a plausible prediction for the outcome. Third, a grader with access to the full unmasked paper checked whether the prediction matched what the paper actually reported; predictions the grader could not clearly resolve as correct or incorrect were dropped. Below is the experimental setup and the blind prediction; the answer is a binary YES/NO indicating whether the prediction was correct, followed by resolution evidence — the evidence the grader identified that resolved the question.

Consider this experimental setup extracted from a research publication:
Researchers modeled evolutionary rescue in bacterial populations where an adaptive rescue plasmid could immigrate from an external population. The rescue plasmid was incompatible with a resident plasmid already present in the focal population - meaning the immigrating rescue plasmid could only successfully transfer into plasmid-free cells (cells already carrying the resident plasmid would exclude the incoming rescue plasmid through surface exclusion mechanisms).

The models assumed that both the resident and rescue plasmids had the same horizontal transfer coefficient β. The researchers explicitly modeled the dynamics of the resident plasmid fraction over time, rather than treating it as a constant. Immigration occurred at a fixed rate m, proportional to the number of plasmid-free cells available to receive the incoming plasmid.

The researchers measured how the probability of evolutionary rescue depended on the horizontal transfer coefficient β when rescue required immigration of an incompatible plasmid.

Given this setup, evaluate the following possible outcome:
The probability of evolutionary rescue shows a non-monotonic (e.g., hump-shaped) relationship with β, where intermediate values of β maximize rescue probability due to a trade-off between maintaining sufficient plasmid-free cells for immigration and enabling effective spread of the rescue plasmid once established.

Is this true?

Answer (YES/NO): NO